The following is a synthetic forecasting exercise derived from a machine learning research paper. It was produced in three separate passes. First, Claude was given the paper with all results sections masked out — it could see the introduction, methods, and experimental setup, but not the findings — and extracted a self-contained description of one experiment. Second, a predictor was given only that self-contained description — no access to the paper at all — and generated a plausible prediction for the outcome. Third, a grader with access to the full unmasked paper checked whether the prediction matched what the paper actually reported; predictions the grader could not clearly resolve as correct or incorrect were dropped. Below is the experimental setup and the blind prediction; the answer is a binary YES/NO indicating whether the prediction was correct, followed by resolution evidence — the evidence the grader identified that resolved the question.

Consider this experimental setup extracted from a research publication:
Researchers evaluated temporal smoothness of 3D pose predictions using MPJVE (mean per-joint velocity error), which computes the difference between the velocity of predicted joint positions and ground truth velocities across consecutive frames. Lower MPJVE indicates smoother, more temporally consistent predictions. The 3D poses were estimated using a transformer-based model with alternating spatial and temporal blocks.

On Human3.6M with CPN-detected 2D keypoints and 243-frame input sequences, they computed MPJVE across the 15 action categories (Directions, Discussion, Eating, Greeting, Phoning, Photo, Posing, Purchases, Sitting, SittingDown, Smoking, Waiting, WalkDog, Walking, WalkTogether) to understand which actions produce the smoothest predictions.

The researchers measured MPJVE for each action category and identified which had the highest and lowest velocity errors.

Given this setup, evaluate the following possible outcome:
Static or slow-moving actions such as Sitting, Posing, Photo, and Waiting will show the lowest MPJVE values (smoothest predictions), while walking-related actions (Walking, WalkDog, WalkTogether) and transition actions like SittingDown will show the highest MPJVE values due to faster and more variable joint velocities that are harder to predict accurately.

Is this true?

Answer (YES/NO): NO